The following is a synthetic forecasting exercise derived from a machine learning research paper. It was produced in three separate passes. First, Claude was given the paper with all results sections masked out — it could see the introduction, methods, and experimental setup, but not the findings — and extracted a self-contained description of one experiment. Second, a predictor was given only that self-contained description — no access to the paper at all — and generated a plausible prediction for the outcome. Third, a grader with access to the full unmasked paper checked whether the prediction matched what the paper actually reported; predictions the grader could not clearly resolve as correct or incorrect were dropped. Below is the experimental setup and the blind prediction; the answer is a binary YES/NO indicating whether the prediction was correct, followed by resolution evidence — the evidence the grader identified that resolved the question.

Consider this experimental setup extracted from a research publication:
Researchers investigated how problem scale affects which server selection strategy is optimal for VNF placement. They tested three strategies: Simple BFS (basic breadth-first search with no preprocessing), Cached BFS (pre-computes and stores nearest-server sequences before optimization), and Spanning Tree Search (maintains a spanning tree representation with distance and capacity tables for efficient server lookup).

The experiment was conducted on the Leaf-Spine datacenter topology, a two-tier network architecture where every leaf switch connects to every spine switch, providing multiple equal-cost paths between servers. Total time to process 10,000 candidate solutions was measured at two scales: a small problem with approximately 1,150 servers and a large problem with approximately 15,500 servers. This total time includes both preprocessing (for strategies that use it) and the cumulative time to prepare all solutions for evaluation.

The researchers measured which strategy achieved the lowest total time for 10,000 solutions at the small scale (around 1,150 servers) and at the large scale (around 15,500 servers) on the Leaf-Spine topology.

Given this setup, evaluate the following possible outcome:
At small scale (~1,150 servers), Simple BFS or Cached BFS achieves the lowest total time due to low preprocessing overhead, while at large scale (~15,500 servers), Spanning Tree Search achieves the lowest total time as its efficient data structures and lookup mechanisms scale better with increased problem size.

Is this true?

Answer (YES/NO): YES